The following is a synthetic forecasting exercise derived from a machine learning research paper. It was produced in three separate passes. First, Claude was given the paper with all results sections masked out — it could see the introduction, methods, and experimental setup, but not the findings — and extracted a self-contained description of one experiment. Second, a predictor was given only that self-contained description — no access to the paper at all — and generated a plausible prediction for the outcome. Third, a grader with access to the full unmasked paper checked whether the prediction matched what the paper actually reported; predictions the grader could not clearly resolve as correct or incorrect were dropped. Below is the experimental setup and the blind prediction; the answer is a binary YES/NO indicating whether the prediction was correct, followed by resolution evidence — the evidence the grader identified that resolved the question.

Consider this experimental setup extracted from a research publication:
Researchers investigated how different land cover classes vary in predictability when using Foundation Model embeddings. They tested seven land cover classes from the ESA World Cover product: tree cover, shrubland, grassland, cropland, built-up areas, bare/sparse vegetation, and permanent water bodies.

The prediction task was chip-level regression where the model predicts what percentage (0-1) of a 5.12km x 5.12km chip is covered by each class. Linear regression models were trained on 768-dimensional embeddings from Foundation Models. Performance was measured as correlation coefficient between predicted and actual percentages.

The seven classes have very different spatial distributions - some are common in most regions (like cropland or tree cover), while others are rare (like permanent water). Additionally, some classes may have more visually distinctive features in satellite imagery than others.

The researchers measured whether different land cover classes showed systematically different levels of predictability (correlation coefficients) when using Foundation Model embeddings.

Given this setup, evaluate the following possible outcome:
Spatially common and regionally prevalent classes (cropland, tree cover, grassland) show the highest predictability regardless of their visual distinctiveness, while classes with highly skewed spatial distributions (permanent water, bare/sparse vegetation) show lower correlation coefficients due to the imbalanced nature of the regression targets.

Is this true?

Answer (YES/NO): NO